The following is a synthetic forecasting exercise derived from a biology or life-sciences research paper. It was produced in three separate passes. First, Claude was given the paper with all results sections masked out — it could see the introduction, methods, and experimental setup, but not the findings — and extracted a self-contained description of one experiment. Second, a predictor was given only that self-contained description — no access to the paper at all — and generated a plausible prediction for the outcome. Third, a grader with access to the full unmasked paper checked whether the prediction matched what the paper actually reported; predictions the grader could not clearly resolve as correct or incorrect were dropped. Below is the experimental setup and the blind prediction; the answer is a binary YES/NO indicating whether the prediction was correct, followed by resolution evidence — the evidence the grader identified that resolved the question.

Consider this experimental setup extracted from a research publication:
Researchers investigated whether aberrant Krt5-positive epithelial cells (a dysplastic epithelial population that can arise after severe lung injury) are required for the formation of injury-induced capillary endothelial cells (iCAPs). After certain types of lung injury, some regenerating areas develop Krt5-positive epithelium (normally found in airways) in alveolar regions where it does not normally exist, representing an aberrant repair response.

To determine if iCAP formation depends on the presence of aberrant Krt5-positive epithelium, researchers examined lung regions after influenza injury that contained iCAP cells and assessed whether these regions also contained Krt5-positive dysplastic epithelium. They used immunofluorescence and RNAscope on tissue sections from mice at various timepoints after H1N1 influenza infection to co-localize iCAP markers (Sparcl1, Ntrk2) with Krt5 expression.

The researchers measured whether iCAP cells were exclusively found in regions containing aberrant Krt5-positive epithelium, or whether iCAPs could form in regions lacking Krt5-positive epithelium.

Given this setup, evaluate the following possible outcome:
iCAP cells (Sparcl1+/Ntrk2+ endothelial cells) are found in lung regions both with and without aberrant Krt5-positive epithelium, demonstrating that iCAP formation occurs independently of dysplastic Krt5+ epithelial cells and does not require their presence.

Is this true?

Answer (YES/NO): YES